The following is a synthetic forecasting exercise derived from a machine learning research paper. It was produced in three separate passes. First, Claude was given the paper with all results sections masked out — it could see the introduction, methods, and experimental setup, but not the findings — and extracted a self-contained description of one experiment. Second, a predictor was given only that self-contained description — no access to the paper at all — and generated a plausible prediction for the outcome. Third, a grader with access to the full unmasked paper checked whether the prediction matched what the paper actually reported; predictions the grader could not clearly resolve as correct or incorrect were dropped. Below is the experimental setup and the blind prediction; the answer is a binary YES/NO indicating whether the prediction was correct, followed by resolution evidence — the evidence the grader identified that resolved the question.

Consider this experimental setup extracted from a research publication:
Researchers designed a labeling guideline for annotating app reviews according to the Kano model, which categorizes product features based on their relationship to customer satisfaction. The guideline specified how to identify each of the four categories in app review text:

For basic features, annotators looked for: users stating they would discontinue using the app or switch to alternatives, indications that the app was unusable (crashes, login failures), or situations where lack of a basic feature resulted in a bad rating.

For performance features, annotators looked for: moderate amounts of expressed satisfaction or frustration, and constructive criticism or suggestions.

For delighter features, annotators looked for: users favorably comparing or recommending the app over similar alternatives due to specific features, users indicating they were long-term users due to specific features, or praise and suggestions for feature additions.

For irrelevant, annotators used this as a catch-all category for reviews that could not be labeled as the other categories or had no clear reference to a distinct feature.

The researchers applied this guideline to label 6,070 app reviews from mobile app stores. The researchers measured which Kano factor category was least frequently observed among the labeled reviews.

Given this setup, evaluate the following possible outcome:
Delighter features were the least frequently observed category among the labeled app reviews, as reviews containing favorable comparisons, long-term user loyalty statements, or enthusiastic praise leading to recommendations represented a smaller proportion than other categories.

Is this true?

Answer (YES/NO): YES